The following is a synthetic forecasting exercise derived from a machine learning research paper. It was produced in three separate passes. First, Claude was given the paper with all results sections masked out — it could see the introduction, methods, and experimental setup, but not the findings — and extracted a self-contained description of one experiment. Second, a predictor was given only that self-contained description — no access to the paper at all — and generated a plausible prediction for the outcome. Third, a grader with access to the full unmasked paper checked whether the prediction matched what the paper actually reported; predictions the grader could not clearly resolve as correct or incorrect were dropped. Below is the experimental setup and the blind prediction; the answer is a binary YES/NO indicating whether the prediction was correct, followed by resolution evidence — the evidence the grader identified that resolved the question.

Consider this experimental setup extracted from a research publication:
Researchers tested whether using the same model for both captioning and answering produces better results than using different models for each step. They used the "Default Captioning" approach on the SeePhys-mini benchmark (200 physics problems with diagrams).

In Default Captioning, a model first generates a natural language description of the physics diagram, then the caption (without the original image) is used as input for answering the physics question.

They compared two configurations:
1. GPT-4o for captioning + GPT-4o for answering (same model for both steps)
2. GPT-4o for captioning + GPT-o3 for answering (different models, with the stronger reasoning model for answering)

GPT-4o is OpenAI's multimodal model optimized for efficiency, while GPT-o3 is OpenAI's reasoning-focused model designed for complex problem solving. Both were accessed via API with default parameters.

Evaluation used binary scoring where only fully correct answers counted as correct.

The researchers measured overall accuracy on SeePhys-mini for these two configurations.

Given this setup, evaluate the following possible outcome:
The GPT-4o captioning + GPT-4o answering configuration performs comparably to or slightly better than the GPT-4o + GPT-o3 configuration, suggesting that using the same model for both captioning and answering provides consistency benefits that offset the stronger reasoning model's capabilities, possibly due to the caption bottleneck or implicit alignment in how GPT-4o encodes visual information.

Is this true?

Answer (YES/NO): NO